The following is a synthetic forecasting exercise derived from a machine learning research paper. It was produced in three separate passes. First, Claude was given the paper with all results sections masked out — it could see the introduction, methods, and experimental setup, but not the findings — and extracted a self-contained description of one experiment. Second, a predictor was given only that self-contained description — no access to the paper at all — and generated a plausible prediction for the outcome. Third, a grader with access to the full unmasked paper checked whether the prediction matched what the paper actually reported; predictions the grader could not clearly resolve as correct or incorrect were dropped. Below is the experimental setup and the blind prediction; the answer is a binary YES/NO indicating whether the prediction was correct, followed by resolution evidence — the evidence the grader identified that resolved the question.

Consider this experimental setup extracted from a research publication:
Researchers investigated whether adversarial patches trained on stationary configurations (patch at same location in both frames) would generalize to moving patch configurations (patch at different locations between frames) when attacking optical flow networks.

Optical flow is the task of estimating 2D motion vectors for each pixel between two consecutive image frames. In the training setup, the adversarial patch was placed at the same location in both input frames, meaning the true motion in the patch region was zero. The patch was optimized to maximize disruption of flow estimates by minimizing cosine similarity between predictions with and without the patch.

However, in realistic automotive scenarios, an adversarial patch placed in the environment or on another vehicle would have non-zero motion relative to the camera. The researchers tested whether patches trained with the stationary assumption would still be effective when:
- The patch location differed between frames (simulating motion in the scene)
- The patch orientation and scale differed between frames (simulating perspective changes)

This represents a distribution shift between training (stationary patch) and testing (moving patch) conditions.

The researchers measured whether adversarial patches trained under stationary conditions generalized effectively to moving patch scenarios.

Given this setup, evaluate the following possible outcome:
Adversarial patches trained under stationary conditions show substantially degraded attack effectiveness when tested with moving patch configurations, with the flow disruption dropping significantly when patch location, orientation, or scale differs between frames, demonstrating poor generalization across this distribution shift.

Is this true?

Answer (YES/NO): NO